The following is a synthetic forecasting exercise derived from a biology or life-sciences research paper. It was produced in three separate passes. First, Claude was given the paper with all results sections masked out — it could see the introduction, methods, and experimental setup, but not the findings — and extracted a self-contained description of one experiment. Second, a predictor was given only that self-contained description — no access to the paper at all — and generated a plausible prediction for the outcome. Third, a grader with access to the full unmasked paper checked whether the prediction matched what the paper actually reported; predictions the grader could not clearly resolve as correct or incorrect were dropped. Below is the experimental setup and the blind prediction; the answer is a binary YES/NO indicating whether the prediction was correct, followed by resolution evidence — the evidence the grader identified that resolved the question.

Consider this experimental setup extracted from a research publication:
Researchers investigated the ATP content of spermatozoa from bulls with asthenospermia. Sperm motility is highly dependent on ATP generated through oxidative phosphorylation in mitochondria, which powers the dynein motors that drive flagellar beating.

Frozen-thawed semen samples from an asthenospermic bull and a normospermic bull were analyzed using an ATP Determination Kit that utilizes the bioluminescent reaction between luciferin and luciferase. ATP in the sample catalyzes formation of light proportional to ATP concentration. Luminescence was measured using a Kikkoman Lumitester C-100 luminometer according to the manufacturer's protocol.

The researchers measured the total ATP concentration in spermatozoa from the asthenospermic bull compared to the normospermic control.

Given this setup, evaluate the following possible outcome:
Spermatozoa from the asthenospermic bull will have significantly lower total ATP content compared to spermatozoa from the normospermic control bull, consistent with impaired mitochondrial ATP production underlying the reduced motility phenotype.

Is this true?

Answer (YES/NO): NO